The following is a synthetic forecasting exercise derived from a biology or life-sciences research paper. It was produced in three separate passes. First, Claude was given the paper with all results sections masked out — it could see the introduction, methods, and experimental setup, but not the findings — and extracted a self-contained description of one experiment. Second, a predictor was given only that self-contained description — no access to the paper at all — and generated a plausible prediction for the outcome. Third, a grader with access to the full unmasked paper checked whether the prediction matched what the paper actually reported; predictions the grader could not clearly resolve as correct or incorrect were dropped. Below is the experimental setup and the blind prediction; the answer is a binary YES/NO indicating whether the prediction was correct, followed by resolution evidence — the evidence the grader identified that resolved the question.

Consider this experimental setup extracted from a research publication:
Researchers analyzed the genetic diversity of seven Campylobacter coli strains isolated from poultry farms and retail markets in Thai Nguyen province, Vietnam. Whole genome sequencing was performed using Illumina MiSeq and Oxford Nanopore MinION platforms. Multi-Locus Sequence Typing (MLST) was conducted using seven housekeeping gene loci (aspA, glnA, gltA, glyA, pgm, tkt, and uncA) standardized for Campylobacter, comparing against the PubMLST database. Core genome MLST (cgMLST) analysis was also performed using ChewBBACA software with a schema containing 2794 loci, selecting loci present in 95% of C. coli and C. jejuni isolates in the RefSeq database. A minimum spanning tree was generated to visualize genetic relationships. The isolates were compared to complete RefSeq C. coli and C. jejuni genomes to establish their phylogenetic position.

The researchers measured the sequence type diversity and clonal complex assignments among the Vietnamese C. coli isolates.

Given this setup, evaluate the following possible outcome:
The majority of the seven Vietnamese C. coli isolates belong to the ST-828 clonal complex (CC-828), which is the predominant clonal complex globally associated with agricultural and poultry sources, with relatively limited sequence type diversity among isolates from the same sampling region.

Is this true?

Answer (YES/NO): NO